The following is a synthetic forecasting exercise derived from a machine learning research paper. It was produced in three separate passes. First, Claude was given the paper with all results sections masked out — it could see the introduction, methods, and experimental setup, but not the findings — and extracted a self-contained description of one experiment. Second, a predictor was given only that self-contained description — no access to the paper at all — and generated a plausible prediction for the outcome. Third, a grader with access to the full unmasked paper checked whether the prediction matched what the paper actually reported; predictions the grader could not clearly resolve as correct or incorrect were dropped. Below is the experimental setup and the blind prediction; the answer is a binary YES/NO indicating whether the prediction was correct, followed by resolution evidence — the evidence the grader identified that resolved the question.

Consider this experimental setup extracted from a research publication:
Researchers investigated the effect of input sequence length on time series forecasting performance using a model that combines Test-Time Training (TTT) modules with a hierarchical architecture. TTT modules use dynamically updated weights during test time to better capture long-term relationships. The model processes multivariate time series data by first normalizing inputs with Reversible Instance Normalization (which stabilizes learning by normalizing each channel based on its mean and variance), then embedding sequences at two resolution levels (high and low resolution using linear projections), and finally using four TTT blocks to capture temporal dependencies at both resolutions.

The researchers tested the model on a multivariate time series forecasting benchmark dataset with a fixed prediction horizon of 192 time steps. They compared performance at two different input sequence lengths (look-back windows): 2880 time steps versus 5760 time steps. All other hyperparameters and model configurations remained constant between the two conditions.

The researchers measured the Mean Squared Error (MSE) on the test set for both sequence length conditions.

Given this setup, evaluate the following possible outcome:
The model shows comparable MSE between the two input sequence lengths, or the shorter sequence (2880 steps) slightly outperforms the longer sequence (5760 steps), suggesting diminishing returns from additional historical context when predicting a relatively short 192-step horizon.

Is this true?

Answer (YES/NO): NO